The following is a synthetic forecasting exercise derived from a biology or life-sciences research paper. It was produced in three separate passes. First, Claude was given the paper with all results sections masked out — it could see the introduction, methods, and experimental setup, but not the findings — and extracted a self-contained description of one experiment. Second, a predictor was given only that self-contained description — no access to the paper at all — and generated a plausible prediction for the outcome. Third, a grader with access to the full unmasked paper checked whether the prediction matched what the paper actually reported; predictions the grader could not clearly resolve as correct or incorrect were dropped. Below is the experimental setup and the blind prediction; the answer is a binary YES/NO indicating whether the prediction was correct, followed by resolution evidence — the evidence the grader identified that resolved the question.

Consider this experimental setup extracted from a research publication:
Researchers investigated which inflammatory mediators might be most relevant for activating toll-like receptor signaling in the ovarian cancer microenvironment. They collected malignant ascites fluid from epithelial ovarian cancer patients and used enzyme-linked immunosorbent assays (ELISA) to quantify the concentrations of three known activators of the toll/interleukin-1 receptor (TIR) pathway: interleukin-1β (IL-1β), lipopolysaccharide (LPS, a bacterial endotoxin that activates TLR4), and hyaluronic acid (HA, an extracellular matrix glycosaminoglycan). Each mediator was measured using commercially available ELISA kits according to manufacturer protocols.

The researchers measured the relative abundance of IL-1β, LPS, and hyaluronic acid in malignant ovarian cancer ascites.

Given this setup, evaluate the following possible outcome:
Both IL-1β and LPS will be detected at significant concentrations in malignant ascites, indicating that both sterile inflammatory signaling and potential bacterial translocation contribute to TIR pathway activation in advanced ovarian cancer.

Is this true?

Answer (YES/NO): NO